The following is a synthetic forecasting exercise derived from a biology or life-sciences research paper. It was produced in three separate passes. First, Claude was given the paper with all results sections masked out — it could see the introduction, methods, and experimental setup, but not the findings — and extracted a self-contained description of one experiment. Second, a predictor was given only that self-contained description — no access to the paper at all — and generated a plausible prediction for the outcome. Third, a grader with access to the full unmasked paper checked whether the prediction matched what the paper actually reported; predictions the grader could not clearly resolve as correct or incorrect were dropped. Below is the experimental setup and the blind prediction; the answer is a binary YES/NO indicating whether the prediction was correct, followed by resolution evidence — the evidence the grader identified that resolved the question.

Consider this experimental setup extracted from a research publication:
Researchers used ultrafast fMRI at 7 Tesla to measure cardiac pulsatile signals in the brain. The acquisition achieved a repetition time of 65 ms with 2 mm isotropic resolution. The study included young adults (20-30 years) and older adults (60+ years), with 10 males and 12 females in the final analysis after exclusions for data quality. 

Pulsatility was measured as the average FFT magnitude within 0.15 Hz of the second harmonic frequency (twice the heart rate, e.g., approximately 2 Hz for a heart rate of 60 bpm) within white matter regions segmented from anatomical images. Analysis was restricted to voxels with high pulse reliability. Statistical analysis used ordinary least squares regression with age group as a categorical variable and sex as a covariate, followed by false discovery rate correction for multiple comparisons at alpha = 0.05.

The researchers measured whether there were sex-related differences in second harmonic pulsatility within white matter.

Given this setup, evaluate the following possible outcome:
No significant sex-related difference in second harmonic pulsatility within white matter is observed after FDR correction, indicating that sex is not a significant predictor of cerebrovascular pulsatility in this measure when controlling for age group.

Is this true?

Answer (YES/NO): YES